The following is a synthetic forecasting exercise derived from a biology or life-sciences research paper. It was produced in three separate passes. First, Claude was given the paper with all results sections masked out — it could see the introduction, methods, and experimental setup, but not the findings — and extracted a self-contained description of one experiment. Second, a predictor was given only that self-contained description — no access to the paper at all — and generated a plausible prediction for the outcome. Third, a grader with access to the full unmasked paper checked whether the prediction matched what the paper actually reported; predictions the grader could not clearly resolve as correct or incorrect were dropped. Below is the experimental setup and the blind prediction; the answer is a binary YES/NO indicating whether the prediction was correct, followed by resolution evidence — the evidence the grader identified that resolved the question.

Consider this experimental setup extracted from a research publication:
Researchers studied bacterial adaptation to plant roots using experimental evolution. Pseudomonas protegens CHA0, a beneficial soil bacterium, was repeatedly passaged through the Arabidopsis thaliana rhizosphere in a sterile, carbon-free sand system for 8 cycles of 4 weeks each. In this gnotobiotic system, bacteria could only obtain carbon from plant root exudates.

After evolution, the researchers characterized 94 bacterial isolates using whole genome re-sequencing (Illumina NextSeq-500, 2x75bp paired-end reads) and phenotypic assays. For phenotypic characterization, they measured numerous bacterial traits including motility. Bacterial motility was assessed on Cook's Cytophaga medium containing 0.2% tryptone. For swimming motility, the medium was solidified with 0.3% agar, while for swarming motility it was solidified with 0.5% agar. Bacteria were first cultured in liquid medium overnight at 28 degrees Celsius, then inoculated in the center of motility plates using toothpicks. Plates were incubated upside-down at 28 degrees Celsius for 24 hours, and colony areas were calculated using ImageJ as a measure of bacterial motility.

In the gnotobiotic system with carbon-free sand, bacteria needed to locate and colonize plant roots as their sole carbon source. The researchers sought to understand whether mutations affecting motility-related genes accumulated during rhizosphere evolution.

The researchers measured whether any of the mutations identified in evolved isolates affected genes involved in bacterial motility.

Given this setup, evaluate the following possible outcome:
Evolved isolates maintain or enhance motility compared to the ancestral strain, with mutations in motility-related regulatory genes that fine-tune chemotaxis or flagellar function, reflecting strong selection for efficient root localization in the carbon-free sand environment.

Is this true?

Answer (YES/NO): NO